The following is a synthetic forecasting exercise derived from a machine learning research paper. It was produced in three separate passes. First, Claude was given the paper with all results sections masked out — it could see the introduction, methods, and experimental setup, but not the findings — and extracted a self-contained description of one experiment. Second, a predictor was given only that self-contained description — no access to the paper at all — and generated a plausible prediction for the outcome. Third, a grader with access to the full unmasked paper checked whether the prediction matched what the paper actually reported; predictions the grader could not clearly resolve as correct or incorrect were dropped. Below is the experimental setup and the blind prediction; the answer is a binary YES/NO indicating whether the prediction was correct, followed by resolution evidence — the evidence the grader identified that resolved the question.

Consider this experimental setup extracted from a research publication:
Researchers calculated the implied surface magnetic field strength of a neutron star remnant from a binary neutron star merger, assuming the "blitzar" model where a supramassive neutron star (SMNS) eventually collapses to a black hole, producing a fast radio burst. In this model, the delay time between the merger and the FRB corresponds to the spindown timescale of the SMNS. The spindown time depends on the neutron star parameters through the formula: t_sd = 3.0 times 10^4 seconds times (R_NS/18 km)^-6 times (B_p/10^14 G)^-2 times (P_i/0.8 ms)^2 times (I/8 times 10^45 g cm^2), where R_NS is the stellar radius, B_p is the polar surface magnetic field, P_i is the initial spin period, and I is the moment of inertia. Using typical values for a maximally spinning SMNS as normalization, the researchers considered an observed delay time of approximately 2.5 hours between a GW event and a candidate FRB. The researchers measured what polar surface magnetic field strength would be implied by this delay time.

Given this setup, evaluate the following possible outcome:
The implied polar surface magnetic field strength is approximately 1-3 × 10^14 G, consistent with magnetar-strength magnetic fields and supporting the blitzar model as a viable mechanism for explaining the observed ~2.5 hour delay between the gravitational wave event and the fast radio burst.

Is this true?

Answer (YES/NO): YES